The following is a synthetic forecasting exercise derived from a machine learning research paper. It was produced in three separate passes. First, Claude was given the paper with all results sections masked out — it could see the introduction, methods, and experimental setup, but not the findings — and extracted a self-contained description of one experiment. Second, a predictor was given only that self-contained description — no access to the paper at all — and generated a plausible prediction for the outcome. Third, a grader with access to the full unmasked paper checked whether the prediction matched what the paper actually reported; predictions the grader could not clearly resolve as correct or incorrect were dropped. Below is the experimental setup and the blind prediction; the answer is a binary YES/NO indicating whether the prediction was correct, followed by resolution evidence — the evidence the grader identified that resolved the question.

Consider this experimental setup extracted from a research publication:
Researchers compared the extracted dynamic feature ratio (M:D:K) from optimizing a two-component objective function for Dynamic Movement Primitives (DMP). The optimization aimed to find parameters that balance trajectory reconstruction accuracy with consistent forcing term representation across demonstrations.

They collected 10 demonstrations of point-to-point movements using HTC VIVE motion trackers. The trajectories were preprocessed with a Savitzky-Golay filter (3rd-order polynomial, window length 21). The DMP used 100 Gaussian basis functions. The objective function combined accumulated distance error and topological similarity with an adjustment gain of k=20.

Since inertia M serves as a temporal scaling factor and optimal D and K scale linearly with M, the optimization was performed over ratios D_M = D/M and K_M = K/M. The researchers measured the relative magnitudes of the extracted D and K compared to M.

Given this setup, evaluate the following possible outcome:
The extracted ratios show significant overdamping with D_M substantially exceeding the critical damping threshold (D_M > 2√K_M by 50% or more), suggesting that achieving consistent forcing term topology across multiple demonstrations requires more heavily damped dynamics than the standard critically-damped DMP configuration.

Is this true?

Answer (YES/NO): NO